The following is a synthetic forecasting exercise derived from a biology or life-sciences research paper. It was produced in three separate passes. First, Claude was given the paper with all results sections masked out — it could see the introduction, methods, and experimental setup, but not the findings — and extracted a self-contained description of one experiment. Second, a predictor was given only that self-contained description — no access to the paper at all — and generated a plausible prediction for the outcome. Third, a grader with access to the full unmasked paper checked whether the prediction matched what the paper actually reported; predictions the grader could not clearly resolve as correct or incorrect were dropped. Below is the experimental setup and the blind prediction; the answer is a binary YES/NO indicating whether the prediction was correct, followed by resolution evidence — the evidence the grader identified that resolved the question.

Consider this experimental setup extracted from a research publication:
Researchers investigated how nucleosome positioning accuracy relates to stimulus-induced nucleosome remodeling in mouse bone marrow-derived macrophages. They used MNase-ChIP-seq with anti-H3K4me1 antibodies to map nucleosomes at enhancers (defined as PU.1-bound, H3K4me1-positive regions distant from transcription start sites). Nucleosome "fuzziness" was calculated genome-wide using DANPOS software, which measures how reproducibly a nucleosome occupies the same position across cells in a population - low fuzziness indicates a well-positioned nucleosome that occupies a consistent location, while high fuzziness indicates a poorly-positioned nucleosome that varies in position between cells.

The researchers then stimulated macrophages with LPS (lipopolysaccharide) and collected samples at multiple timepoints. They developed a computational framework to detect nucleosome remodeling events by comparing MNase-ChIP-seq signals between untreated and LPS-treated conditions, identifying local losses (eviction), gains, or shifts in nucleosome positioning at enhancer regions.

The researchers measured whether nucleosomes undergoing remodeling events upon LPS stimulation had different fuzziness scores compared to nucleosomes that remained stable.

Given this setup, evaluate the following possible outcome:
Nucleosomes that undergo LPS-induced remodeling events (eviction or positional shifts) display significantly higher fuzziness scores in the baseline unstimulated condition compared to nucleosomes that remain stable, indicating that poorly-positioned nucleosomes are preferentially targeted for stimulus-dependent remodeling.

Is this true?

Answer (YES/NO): YES